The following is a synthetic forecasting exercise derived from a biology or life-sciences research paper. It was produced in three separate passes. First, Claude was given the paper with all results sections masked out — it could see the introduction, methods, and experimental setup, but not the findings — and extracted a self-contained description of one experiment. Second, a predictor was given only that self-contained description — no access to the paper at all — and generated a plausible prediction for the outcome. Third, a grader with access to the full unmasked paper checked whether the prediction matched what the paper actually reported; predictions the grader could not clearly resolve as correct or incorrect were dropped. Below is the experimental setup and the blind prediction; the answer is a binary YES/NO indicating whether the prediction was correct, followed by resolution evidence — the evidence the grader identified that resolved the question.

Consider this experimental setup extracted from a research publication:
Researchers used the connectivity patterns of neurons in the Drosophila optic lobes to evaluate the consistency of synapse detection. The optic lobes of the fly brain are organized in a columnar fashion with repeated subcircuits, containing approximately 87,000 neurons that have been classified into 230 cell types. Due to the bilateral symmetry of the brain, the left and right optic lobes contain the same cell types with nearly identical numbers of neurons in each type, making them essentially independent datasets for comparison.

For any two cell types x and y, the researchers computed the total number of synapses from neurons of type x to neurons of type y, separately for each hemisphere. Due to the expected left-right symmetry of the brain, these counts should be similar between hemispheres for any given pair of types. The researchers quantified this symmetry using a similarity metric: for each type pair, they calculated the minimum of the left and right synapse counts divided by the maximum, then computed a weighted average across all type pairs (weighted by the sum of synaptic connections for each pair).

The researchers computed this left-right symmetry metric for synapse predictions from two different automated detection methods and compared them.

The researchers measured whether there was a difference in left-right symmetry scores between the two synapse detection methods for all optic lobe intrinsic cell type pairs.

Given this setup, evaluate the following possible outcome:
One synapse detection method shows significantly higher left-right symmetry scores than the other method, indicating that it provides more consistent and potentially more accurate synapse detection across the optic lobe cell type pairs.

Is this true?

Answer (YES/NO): NO